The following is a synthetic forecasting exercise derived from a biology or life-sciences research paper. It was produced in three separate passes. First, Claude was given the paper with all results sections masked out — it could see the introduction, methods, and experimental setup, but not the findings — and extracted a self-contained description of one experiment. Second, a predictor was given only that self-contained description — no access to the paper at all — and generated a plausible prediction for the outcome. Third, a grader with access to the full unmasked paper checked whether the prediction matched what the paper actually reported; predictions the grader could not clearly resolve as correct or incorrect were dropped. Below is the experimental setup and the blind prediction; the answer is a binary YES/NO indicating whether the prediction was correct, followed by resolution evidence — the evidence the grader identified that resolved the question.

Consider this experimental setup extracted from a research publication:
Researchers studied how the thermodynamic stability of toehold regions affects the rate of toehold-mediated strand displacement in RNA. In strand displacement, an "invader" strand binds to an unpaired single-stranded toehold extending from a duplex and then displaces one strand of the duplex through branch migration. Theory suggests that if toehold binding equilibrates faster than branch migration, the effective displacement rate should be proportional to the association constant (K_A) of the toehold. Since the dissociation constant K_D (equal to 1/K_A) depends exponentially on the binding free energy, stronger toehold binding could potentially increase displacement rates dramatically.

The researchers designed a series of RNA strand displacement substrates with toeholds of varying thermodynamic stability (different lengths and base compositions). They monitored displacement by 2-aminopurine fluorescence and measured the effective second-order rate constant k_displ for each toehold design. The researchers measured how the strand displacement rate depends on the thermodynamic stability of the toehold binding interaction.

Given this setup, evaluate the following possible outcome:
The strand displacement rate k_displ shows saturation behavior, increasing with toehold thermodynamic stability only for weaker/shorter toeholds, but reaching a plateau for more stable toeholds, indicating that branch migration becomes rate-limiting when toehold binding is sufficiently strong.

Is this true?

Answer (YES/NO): YES